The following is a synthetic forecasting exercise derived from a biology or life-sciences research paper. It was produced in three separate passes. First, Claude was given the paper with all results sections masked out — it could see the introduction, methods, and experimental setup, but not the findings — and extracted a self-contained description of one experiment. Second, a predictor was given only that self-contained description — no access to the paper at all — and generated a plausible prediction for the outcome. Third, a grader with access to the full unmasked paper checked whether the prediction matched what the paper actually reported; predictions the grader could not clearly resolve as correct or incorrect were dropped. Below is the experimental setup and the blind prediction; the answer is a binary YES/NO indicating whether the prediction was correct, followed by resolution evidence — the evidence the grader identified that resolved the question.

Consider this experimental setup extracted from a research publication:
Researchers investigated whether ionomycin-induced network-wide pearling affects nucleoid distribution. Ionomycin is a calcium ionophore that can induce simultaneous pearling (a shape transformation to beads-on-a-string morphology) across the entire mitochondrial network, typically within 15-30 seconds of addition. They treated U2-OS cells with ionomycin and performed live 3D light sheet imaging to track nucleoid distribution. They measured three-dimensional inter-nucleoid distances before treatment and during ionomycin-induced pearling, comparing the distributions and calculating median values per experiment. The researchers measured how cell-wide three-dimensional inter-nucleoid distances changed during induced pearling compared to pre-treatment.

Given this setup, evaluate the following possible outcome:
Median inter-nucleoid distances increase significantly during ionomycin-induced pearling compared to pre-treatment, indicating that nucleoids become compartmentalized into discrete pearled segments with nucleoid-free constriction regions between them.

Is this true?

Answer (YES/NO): NO